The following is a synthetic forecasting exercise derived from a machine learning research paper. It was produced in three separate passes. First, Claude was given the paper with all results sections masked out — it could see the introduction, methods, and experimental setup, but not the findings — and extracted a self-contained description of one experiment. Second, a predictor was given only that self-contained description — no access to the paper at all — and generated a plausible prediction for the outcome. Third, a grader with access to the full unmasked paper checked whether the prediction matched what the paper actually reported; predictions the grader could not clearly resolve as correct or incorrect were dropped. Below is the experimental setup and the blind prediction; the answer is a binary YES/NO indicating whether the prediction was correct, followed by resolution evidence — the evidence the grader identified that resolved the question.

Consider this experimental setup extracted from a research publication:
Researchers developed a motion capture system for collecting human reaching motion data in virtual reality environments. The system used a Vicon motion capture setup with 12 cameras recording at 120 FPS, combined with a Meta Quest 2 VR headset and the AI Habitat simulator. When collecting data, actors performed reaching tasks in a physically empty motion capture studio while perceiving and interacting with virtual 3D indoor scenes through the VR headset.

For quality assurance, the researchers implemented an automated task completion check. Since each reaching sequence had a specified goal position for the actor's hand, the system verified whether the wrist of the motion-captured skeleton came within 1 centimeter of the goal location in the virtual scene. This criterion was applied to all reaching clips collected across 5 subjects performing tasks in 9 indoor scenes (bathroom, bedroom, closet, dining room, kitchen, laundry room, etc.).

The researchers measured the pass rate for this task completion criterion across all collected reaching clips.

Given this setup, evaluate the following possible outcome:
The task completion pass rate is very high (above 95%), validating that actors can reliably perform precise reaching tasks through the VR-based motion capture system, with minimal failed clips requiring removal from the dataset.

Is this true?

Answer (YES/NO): YES